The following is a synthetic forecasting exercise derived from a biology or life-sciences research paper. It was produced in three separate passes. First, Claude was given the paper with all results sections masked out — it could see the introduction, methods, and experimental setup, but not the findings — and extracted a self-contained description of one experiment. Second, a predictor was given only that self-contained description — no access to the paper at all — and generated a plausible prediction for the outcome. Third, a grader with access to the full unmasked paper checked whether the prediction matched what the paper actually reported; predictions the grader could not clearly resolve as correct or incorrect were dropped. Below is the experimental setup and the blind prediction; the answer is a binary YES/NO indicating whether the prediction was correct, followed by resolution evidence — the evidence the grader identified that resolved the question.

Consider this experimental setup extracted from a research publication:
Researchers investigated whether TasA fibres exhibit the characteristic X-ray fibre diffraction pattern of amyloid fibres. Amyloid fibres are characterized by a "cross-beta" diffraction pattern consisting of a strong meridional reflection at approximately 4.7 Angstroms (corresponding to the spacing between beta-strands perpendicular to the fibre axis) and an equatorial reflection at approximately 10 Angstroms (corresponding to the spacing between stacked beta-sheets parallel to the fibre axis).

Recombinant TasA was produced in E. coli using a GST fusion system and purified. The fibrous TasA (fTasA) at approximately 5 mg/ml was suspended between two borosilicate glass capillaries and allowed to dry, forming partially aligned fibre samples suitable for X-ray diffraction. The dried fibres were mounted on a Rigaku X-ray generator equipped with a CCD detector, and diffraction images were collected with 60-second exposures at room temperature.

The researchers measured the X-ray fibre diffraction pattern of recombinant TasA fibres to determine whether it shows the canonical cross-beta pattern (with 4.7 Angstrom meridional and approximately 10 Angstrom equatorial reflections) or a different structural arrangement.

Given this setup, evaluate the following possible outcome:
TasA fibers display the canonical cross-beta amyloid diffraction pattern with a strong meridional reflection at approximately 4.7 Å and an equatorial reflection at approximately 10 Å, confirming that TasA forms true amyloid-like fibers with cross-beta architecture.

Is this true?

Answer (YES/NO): NO